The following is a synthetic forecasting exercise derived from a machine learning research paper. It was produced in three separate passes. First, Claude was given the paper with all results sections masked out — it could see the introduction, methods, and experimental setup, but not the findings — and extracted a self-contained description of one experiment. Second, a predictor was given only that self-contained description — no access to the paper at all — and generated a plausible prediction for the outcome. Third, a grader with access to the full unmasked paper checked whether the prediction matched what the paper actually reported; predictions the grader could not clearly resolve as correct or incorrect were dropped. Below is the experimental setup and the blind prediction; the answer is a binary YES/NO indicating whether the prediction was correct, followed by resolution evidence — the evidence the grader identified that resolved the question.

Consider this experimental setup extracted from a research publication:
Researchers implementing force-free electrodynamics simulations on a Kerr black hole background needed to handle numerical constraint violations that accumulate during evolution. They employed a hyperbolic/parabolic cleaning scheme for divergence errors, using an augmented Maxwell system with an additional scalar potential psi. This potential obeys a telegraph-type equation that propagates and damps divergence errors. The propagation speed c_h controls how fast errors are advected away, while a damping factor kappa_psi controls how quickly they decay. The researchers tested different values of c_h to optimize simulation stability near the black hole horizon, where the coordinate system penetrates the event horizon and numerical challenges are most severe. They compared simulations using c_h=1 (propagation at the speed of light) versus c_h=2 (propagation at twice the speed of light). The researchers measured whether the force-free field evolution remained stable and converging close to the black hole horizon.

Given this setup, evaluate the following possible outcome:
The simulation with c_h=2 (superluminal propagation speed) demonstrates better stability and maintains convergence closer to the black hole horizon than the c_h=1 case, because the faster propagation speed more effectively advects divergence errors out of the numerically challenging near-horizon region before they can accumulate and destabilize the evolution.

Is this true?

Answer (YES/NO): YES